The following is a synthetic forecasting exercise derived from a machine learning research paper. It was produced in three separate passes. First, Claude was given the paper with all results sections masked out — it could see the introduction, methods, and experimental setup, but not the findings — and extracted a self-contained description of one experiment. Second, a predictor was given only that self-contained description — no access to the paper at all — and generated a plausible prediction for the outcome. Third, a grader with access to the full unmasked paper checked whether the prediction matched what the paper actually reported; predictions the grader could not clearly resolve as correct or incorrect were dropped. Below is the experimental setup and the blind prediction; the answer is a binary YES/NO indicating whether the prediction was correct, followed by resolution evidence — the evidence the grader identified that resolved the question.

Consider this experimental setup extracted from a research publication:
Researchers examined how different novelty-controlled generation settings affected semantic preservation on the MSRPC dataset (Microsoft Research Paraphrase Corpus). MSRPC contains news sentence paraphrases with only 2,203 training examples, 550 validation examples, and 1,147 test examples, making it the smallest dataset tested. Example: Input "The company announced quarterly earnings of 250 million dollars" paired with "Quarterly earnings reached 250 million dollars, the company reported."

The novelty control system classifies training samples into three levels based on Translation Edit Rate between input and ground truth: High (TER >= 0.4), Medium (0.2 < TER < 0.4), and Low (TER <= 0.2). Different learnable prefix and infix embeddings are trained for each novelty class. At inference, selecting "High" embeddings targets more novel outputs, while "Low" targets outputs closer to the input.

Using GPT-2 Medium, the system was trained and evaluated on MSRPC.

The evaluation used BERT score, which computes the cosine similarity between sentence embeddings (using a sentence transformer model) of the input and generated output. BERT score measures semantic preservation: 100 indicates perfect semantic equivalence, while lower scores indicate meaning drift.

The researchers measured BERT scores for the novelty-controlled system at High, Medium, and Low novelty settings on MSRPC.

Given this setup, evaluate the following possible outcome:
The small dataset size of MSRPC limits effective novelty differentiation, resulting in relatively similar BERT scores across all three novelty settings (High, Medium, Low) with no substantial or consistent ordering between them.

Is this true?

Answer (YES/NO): NO